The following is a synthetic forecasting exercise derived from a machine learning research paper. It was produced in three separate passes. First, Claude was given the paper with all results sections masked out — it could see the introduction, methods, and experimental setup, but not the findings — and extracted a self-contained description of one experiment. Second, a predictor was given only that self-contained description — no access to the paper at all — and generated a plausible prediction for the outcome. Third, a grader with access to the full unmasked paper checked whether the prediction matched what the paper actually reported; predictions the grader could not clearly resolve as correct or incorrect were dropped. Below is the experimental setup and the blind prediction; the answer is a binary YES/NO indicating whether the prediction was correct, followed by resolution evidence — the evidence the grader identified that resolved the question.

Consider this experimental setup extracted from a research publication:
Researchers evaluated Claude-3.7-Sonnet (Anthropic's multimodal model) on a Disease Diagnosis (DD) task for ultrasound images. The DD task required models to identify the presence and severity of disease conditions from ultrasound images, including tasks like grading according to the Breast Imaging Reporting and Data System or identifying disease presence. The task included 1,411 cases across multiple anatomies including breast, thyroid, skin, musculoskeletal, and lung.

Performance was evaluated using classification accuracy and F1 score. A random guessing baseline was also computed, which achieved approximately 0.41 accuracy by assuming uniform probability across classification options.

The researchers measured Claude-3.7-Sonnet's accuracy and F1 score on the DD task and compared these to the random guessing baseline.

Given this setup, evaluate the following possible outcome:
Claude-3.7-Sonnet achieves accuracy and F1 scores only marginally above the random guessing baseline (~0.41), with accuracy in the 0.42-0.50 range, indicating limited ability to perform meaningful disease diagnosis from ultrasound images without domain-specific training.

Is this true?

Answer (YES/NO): NO